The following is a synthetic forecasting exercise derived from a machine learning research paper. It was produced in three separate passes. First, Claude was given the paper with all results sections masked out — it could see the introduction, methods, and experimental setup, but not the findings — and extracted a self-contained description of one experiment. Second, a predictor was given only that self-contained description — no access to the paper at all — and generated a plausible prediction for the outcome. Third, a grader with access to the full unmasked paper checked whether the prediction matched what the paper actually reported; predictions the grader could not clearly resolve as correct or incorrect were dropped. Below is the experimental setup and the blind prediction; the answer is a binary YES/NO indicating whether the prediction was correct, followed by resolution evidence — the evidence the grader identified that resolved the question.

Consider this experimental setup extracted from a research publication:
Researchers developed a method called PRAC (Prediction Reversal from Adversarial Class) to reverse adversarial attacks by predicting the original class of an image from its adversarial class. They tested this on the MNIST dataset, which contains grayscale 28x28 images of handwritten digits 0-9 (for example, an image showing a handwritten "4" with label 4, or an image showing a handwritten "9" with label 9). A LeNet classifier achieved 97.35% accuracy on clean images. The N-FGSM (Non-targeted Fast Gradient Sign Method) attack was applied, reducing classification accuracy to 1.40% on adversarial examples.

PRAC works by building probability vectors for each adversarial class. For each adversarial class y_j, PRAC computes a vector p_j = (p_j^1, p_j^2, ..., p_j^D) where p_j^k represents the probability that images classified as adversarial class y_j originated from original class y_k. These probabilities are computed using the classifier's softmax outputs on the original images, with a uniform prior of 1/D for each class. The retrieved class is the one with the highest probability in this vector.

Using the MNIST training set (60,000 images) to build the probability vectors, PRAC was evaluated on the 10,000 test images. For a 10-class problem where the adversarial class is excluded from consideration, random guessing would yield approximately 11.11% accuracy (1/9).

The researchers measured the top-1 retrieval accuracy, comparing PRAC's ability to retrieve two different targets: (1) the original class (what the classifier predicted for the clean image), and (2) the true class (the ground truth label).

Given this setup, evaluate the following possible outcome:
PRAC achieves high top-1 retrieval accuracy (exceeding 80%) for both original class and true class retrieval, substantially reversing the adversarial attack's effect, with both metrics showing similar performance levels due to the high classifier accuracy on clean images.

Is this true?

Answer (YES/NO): NO